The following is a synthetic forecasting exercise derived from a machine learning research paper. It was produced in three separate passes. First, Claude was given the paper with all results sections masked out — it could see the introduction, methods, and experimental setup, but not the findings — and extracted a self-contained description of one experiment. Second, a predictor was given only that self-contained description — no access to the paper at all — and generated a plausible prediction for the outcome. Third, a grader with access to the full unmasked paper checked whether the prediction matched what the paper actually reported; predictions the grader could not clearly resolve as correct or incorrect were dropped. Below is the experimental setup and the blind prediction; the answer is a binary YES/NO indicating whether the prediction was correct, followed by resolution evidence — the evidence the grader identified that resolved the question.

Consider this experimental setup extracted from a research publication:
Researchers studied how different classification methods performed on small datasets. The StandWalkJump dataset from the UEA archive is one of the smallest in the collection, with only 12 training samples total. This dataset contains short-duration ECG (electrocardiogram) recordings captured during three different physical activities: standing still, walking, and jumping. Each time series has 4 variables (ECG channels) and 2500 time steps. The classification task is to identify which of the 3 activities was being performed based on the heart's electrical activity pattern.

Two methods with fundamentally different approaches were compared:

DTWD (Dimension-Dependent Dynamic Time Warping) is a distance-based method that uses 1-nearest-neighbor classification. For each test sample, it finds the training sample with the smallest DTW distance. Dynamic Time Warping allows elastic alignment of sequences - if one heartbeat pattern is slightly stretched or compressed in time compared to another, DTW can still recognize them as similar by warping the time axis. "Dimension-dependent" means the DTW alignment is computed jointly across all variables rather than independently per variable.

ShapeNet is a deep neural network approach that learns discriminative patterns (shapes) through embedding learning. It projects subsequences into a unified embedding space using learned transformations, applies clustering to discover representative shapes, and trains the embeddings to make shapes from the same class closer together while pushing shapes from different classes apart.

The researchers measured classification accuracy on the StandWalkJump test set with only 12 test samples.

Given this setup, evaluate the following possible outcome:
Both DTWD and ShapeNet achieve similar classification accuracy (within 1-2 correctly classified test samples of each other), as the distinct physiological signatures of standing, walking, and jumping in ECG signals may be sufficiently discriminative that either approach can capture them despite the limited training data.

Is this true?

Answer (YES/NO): NO